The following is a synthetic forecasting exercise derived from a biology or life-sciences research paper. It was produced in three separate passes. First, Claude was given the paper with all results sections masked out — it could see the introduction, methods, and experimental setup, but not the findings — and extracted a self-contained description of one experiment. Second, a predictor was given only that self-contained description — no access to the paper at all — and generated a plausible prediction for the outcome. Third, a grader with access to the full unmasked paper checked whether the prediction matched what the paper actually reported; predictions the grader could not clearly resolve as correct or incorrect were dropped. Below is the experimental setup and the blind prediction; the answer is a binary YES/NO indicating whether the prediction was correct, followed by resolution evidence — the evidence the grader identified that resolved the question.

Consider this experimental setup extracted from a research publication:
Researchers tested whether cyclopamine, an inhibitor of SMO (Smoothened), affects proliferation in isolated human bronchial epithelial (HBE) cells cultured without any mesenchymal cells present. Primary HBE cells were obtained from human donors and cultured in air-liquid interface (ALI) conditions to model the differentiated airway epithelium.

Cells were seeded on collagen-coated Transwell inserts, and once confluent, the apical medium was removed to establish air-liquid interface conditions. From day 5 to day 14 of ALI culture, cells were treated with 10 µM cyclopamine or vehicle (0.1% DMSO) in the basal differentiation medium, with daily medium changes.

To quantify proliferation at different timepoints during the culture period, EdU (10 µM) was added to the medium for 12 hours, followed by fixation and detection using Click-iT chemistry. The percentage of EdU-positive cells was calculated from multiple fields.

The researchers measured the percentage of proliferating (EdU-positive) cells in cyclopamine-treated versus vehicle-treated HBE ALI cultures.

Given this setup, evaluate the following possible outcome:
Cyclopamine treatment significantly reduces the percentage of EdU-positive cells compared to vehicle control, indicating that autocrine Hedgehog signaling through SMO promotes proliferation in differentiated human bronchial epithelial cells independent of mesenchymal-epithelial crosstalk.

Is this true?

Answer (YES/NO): YES